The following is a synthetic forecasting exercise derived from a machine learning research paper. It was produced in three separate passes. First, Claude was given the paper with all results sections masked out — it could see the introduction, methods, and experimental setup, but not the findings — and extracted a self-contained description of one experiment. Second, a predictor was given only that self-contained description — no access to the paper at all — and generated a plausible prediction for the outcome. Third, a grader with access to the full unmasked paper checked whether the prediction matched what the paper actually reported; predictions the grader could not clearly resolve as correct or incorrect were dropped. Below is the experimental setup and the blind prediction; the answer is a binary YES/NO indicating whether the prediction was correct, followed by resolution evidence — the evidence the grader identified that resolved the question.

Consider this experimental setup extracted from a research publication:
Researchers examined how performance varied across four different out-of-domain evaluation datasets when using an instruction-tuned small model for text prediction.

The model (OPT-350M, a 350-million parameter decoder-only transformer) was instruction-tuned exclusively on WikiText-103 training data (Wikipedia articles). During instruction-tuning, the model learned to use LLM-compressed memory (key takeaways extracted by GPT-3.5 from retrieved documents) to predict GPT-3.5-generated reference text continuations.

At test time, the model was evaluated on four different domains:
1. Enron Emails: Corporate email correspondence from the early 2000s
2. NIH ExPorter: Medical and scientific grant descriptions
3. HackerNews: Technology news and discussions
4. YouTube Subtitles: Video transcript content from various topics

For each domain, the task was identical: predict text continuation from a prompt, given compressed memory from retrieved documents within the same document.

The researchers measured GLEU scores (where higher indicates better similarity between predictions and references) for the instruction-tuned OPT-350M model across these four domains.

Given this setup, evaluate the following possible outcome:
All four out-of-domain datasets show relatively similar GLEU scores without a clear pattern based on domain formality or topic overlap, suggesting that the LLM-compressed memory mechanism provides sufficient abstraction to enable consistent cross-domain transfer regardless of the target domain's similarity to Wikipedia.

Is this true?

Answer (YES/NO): NO